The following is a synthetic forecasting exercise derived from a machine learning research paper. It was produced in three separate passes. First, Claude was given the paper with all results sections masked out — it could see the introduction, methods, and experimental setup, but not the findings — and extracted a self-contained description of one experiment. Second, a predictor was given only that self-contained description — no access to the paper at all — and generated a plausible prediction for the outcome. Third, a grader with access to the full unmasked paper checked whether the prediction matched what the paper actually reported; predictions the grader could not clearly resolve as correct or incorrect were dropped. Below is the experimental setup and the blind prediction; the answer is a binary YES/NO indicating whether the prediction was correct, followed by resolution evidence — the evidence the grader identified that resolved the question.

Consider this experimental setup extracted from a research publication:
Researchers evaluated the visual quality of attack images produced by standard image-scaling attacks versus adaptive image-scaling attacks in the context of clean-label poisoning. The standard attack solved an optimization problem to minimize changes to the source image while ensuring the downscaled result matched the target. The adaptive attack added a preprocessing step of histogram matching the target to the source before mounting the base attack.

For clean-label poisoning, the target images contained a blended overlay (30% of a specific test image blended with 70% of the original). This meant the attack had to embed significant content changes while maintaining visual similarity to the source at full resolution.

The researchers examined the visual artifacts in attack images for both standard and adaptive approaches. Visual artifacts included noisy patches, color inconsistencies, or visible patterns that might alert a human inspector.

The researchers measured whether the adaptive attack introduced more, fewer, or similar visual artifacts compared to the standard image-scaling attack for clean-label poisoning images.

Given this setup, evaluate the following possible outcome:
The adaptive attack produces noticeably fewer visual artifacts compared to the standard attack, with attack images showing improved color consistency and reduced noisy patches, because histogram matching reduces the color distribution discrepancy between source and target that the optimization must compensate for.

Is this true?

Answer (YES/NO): NO